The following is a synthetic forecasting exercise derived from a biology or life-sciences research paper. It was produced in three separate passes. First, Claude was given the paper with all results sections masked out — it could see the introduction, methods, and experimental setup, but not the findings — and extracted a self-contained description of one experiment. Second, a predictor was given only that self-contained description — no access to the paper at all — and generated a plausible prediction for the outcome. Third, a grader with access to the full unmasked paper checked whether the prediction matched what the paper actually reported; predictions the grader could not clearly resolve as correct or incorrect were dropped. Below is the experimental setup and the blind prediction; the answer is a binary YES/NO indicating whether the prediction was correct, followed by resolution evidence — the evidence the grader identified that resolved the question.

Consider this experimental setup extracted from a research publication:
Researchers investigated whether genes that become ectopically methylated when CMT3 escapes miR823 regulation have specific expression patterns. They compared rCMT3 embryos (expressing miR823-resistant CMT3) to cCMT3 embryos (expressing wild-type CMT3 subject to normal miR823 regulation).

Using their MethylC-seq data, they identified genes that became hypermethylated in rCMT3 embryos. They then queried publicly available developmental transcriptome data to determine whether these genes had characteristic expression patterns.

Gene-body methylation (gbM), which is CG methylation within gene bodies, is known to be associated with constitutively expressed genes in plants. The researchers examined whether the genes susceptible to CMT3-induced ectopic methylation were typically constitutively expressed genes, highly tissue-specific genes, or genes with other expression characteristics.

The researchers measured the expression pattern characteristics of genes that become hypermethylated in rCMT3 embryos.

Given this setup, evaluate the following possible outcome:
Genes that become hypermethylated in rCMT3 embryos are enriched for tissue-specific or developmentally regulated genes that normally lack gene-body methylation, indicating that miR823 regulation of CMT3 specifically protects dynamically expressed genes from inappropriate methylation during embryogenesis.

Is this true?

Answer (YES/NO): NO